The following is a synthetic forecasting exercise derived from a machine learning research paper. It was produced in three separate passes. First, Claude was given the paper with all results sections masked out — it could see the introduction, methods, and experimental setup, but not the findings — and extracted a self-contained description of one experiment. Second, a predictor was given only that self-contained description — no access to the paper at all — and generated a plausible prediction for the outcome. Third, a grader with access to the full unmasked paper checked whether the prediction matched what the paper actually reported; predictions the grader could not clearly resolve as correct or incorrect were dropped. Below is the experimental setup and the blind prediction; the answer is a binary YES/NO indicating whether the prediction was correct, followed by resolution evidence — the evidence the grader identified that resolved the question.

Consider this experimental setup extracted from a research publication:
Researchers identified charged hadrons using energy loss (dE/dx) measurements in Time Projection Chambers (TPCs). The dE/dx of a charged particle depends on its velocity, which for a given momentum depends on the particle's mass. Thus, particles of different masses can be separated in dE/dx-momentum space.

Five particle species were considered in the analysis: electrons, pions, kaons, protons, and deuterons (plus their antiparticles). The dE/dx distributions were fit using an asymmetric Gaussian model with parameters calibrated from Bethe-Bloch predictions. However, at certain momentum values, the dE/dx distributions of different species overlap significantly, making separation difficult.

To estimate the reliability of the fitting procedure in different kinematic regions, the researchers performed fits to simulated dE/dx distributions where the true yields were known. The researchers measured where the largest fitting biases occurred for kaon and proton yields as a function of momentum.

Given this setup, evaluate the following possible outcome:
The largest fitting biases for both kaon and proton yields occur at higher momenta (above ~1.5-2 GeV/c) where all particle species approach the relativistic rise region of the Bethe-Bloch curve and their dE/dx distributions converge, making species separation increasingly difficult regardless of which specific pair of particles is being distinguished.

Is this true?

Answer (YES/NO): NO